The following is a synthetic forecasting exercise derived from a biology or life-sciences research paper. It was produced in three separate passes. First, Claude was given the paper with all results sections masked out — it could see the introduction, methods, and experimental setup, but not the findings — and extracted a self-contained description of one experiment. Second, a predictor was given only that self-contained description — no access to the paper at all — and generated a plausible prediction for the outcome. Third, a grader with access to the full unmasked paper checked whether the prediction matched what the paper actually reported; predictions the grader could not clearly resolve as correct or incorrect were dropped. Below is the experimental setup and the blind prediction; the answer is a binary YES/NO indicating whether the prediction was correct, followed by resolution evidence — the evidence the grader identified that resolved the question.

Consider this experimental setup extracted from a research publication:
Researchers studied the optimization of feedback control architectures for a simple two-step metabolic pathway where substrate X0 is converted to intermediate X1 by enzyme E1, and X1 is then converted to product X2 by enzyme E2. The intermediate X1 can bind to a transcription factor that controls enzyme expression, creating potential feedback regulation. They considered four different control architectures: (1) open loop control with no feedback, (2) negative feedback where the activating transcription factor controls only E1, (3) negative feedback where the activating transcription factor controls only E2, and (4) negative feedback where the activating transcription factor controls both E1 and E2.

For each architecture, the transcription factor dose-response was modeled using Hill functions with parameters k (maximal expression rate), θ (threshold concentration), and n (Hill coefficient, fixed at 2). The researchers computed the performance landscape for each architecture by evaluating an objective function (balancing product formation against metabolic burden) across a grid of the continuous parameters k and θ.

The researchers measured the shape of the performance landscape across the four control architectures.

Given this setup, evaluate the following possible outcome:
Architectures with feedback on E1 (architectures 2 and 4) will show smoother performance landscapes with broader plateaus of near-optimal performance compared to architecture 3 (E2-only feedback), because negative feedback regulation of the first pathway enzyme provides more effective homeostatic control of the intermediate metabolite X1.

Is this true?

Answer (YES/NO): NO